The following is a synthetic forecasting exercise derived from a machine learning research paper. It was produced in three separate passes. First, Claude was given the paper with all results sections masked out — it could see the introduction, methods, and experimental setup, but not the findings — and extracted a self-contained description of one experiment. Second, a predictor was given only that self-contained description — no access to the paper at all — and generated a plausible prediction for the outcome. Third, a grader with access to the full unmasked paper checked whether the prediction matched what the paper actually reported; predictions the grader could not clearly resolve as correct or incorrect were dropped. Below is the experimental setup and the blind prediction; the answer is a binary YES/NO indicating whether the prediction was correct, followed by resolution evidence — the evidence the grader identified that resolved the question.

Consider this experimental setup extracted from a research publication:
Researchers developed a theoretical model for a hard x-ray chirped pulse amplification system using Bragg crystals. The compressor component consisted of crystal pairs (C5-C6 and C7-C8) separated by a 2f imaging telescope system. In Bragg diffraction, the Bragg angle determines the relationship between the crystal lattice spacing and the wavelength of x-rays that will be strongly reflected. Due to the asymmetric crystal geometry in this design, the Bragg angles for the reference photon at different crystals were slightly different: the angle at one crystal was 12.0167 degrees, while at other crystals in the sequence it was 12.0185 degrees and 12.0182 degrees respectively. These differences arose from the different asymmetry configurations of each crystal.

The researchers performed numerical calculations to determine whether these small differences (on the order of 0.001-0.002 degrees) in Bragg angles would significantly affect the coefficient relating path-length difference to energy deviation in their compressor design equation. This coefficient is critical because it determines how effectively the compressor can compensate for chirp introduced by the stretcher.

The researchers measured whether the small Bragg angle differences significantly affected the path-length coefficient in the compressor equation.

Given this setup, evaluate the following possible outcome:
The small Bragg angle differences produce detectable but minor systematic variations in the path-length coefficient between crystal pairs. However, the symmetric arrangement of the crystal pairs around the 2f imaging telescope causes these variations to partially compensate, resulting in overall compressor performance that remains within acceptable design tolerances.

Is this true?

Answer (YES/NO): NO